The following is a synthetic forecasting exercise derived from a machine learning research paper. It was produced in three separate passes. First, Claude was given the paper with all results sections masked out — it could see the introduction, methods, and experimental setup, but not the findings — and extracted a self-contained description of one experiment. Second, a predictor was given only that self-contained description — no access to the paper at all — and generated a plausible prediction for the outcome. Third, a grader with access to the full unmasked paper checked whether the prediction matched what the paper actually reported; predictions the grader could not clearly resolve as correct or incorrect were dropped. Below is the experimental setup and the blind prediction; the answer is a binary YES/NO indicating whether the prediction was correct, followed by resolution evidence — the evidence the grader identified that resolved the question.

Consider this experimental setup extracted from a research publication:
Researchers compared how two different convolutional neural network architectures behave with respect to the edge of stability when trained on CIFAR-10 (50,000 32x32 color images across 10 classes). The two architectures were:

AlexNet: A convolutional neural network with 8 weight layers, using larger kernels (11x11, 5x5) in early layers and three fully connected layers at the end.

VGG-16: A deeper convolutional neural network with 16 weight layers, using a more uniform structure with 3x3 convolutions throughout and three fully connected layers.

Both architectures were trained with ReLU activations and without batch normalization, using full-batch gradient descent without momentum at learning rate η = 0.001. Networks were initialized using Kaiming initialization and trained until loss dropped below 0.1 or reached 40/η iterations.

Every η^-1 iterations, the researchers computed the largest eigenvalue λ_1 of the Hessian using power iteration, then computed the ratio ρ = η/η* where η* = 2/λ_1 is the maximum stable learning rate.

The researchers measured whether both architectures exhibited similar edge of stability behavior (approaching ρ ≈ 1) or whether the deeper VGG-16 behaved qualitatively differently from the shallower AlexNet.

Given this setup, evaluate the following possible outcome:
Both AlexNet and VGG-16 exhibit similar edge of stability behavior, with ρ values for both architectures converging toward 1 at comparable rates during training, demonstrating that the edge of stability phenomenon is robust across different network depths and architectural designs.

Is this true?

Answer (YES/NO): YES